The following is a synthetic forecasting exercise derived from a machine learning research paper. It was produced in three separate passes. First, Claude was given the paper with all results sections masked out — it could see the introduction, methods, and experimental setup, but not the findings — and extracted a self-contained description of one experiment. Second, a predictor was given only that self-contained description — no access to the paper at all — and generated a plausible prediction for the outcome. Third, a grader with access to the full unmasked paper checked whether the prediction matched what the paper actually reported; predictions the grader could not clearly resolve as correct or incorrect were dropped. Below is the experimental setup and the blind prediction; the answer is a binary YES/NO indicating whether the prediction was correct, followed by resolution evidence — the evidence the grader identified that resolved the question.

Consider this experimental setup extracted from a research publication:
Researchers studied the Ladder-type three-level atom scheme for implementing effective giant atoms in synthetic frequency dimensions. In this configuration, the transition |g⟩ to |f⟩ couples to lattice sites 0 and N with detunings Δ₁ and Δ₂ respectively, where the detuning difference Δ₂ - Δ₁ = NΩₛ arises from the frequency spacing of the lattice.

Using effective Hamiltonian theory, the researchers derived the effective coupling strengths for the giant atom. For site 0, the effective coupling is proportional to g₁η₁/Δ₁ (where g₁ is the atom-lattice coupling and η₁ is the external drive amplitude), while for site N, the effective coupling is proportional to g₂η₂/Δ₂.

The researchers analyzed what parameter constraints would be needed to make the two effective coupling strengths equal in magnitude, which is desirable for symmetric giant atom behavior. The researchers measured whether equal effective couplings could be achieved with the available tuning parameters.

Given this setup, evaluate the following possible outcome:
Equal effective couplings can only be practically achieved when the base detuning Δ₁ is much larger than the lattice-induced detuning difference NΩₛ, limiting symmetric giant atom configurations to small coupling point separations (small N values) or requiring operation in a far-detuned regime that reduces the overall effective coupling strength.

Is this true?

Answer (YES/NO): NO